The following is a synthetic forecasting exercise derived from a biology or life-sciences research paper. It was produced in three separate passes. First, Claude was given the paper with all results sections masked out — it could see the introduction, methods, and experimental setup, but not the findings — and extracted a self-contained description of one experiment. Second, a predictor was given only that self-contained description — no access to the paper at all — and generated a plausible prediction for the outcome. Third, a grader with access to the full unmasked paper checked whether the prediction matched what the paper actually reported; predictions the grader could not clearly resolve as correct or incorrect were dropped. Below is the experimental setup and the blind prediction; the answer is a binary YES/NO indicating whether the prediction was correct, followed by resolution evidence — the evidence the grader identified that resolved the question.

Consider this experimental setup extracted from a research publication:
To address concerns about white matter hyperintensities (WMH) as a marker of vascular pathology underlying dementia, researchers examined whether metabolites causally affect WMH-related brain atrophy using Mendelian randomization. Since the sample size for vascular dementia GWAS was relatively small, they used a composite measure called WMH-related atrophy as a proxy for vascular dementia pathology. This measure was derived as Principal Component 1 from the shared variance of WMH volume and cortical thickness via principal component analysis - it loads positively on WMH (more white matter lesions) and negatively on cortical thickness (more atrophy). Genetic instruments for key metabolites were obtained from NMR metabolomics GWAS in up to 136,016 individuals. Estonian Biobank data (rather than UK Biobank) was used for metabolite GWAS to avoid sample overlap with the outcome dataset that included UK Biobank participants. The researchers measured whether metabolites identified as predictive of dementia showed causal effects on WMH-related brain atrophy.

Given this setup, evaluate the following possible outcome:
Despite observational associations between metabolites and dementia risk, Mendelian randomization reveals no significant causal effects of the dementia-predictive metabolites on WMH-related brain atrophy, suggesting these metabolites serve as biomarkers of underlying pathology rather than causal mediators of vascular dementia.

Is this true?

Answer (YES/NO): NO